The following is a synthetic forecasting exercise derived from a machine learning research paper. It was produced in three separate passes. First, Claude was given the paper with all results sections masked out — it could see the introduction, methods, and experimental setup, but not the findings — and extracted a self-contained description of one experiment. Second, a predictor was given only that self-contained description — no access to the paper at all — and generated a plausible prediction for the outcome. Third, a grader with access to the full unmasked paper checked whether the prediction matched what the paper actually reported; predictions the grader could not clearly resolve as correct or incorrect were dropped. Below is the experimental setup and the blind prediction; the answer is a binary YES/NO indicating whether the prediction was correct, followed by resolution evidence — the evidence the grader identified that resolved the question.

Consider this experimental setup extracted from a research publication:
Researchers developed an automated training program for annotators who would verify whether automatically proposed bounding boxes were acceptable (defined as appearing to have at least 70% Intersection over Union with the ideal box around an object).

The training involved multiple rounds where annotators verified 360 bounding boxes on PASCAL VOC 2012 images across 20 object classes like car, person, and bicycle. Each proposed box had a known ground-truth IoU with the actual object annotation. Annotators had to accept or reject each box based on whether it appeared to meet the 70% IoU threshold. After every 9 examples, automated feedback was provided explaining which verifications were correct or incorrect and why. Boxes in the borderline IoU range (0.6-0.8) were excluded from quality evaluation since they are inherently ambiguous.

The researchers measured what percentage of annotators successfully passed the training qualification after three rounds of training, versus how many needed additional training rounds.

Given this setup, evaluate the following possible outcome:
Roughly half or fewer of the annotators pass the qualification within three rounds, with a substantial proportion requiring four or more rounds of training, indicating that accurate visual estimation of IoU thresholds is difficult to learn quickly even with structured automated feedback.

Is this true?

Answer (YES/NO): NO